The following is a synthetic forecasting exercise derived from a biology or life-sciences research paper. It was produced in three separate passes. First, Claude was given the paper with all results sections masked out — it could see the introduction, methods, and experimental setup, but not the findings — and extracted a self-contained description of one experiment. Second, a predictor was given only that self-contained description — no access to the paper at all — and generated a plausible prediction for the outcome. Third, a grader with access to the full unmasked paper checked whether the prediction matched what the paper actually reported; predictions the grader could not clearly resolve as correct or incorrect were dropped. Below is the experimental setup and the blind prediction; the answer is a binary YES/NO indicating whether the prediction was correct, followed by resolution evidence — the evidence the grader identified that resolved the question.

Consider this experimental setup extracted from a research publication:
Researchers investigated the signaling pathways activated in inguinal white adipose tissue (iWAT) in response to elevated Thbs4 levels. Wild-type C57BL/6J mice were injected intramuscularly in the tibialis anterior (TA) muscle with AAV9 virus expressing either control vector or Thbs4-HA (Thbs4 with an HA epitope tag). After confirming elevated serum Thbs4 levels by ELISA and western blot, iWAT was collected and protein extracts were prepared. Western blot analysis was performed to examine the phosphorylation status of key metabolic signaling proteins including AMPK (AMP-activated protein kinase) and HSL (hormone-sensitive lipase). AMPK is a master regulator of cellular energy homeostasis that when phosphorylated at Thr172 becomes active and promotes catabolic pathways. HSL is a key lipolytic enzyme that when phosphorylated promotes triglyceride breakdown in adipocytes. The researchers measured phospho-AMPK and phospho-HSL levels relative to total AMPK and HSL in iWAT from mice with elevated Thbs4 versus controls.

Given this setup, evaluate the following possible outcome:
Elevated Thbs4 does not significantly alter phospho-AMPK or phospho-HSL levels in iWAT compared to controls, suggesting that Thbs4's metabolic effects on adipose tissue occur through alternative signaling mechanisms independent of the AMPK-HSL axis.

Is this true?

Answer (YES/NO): NO